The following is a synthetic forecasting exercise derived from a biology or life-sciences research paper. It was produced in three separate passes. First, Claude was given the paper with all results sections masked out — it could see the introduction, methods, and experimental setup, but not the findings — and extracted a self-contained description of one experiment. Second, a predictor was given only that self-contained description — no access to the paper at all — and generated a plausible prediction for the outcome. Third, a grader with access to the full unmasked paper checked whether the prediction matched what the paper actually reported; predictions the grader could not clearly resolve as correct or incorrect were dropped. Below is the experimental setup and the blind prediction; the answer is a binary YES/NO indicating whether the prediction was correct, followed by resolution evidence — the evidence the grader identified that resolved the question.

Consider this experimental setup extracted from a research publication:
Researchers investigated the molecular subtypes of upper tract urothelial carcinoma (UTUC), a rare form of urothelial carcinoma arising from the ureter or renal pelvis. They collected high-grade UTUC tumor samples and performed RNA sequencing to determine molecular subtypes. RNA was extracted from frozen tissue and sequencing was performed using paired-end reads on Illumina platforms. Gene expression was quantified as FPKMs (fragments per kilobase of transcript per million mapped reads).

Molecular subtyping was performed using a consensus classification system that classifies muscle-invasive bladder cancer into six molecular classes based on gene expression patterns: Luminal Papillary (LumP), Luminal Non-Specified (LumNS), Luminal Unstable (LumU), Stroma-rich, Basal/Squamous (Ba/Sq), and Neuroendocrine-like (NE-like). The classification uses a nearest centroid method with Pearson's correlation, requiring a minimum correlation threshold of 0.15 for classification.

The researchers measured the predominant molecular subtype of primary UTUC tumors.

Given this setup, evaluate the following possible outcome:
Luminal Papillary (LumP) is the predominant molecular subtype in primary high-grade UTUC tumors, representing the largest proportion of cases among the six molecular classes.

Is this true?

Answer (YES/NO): YES